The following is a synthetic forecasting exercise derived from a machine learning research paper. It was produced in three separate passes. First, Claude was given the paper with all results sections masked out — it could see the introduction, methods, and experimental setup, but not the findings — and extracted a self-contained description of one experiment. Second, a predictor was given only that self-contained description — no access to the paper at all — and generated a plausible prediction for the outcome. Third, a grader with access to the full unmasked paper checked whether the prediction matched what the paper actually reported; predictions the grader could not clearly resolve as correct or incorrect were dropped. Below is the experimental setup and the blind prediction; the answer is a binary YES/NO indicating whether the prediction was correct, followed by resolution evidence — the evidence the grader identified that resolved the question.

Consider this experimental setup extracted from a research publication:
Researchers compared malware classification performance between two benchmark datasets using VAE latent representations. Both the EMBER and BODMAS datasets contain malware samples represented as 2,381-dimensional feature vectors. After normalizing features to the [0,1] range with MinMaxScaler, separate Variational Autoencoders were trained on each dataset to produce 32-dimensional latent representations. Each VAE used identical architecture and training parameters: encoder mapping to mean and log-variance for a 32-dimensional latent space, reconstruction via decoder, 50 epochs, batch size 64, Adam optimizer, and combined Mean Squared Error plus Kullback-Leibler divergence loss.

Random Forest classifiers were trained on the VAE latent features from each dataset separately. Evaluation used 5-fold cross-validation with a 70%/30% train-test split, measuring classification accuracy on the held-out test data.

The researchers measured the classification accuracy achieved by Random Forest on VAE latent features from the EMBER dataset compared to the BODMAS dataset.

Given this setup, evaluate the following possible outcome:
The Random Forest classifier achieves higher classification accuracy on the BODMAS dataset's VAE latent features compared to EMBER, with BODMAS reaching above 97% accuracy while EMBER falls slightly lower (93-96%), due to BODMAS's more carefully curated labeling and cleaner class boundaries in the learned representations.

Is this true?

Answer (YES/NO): NO